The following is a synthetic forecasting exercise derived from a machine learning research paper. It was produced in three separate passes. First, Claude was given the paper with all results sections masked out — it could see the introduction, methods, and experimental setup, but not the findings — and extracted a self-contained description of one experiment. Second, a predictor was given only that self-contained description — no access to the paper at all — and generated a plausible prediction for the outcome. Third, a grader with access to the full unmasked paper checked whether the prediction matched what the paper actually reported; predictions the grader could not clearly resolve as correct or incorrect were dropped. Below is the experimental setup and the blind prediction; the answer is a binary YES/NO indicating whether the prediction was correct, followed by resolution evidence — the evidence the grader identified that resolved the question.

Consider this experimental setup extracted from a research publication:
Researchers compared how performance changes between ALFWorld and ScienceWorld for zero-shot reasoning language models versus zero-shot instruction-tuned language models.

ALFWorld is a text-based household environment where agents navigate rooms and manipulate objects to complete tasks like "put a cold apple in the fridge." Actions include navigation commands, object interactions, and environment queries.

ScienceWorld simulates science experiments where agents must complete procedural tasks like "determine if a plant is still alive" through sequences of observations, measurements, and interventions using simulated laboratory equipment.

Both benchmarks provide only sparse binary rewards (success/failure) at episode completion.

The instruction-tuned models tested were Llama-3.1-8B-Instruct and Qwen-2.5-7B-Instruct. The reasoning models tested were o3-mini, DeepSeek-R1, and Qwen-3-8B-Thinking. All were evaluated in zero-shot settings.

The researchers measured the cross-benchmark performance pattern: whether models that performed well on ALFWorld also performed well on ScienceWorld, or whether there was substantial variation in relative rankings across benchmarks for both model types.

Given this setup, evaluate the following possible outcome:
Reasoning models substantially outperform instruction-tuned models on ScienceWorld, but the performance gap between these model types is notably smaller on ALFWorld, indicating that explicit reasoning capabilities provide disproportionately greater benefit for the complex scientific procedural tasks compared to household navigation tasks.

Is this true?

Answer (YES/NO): NO